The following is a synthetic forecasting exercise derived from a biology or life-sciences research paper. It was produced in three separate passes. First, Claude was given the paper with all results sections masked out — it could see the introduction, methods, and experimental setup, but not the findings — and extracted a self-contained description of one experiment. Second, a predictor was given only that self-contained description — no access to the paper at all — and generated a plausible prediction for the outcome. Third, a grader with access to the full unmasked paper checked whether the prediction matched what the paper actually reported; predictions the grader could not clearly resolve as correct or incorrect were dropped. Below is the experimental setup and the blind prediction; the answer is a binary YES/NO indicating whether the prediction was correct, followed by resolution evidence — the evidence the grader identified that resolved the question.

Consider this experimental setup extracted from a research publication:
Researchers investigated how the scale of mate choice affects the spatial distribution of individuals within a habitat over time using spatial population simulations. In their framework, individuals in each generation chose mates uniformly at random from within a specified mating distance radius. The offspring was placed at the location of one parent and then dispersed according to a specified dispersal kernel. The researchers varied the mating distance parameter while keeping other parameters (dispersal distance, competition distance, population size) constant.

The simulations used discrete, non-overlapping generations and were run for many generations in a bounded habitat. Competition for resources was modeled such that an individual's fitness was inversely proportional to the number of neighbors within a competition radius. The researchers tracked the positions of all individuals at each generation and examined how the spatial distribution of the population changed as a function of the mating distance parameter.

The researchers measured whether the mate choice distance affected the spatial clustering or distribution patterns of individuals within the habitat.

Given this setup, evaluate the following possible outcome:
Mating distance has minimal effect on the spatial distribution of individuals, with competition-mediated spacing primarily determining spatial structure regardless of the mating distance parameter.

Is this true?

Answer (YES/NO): NO